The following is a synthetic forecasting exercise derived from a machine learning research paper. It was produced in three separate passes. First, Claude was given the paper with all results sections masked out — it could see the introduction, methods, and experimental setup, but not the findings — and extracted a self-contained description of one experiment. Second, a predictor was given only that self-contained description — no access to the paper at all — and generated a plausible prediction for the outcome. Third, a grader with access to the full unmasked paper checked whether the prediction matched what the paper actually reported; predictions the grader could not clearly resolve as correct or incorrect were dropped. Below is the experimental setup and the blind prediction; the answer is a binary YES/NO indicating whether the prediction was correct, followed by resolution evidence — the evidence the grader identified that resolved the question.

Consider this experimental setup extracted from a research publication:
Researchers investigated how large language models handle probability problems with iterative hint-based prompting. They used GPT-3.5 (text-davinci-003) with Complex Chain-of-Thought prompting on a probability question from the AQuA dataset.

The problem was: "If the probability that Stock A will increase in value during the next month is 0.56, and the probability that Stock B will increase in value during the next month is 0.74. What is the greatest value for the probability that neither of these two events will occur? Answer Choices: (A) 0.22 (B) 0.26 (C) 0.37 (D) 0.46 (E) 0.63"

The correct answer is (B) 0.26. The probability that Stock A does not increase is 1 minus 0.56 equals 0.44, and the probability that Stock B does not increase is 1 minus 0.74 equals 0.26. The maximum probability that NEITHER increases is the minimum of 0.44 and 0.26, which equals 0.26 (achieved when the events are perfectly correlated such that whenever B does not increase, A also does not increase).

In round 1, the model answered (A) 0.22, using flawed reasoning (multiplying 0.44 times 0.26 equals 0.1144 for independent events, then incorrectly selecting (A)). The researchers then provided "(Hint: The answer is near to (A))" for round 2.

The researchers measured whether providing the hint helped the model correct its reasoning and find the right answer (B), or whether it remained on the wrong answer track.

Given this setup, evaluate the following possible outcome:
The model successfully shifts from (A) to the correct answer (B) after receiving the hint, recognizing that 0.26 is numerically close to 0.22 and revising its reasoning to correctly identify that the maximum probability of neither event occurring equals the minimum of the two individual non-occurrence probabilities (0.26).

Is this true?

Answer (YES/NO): NO